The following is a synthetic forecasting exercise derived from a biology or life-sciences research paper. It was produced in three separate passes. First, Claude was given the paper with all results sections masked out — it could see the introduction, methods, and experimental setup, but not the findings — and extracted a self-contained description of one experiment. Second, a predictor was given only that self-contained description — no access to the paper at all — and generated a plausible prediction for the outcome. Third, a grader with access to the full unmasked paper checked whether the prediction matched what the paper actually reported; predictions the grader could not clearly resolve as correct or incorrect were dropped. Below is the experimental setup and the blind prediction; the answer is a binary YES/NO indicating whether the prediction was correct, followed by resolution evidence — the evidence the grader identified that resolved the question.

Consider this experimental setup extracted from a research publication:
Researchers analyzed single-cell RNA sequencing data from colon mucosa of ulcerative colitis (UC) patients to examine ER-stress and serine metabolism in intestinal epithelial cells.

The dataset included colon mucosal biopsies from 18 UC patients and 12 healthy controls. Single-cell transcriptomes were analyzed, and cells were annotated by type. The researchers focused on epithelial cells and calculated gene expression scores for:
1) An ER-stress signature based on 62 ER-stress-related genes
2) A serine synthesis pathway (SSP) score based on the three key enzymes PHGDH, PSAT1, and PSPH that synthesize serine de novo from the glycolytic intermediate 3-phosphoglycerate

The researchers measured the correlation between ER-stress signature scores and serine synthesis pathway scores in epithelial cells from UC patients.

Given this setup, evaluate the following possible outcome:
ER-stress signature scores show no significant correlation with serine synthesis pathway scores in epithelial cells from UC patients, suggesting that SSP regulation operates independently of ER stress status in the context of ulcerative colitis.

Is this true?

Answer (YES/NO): NO